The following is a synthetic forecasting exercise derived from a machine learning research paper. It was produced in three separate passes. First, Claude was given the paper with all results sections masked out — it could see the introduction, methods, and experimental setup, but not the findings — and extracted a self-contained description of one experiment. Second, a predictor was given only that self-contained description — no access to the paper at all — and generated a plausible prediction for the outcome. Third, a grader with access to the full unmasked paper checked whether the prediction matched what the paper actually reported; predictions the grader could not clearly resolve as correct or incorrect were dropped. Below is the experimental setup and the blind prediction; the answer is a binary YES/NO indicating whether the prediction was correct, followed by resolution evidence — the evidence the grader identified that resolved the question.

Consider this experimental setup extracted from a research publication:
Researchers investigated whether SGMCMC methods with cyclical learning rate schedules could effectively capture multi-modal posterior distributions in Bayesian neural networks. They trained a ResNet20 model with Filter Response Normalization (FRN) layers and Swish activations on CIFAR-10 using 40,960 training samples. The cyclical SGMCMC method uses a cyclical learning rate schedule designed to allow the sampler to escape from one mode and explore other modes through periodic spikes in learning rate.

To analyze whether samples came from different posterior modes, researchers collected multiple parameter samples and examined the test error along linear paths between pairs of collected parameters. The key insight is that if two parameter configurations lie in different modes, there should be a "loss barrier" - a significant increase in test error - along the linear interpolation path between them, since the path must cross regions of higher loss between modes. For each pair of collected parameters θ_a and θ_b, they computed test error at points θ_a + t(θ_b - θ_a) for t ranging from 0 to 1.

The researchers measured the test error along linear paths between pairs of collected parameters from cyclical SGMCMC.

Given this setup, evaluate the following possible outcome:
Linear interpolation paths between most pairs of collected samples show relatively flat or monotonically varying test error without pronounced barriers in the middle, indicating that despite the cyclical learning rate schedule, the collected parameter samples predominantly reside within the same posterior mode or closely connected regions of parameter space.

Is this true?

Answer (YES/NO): YES